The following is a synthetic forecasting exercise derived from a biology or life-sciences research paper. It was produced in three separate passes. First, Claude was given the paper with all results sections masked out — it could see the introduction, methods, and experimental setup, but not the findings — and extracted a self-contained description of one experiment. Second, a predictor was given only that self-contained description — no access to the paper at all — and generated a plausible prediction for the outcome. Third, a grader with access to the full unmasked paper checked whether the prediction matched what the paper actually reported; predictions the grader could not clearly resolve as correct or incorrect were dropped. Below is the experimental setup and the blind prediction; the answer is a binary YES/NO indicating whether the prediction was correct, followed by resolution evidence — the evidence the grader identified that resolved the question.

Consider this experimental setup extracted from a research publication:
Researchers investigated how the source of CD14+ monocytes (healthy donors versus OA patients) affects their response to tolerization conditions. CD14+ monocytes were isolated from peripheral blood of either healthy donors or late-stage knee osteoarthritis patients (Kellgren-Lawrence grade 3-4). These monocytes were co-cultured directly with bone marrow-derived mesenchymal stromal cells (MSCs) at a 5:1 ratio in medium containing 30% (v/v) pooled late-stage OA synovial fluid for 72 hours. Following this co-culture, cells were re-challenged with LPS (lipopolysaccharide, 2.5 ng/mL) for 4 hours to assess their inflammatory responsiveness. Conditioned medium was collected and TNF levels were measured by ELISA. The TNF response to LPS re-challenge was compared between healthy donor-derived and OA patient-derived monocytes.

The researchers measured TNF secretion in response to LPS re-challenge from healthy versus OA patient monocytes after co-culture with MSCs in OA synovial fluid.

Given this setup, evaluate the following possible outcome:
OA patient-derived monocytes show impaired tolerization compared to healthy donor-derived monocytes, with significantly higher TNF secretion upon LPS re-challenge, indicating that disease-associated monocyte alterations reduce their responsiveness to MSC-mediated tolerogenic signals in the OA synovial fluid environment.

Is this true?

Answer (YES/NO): NO